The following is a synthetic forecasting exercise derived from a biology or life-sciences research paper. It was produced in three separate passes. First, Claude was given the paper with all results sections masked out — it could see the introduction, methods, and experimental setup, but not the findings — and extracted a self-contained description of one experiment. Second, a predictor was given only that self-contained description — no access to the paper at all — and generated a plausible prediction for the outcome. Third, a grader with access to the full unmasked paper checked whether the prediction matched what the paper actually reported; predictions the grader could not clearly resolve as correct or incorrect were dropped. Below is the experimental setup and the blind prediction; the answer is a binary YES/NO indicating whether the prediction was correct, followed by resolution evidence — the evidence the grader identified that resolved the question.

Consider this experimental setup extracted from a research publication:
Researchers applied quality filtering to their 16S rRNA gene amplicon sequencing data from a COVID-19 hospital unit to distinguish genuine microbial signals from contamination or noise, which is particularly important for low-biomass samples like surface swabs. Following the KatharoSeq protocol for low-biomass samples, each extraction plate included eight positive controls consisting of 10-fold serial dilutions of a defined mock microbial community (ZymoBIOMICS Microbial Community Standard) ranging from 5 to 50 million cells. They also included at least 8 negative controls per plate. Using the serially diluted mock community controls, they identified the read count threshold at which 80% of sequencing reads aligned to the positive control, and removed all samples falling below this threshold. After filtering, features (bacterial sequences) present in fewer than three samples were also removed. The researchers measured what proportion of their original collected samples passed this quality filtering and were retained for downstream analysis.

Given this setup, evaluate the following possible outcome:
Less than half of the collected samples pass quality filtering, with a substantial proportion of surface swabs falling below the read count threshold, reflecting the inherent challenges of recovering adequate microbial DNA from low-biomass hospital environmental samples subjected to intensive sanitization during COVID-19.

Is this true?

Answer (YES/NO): NO